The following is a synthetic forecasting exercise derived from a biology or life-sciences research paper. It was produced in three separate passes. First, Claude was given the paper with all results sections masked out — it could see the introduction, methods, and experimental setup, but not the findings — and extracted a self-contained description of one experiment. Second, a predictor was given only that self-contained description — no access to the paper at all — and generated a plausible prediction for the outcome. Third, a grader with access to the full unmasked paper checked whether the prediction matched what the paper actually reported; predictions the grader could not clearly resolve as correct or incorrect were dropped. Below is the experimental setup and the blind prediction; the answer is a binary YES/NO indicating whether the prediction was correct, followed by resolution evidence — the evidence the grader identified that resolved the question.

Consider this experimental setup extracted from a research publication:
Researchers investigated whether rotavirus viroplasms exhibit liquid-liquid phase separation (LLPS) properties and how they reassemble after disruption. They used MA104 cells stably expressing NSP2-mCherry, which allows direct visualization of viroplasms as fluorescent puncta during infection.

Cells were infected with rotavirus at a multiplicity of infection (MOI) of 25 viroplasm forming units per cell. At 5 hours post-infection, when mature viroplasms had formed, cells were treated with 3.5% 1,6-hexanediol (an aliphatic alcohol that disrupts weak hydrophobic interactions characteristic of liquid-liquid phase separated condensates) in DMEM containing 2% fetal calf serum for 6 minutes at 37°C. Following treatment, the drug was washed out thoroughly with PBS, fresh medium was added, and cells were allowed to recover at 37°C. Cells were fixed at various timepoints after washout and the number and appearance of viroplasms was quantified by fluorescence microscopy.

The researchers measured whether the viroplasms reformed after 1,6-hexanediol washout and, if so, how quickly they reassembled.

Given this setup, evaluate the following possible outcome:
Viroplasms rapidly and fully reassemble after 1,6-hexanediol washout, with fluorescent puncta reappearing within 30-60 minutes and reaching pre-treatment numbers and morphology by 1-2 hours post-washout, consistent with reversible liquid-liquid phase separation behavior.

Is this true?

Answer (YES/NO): NO